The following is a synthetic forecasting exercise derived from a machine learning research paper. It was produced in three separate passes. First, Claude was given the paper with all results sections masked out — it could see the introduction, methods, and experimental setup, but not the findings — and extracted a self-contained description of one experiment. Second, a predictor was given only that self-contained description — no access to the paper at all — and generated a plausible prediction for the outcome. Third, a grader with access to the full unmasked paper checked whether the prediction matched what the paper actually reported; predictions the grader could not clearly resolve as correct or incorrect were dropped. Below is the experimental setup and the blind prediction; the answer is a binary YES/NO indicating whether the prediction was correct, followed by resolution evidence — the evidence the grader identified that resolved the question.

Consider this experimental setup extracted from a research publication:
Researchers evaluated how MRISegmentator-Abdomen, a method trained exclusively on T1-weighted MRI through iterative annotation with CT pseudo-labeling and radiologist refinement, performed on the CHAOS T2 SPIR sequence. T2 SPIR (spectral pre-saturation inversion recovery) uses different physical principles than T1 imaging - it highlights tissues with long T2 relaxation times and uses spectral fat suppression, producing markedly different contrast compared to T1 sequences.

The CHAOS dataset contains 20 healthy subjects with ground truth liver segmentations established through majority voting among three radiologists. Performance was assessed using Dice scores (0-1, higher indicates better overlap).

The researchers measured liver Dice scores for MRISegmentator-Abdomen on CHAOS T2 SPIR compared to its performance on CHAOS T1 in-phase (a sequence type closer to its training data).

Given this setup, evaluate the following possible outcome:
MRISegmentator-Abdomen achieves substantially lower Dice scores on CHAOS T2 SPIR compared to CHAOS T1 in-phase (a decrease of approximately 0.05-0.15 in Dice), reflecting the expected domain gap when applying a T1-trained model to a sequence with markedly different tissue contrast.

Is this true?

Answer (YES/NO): NO